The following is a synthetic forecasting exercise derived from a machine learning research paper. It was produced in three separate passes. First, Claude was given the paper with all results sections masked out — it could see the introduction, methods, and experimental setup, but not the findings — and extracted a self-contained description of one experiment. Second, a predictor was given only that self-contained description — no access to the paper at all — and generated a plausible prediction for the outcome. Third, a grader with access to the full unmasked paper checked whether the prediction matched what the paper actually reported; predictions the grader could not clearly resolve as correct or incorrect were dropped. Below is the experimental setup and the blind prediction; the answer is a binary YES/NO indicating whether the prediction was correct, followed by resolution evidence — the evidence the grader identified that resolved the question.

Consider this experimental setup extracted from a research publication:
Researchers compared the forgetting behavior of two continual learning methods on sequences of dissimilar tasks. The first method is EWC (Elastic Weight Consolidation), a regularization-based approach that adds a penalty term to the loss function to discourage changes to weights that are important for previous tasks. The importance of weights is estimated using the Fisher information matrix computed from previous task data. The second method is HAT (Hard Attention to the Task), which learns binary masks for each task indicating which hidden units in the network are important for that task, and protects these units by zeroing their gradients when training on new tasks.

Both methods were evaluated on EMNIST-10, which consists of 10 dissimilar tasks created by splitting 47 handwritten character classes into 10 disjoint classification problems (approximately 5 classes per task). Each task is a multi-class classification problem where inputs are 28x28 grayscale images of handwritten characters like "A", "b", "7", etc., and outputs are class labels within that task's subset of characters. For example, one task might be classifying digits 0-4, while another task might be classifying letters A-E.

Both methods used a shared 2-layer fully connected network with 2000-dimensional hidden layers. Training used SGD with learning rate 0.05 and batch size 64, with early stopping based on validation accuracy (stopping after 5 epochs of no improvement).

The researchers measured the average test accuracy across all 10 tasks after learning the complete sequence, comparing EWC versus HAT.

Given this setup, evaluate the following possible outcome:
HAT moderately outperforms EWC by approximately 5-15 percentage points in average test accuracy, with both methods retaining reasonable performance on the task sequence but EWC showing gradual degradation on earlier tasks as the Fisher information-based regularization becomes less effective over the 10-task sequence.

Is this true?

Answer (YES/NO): NO